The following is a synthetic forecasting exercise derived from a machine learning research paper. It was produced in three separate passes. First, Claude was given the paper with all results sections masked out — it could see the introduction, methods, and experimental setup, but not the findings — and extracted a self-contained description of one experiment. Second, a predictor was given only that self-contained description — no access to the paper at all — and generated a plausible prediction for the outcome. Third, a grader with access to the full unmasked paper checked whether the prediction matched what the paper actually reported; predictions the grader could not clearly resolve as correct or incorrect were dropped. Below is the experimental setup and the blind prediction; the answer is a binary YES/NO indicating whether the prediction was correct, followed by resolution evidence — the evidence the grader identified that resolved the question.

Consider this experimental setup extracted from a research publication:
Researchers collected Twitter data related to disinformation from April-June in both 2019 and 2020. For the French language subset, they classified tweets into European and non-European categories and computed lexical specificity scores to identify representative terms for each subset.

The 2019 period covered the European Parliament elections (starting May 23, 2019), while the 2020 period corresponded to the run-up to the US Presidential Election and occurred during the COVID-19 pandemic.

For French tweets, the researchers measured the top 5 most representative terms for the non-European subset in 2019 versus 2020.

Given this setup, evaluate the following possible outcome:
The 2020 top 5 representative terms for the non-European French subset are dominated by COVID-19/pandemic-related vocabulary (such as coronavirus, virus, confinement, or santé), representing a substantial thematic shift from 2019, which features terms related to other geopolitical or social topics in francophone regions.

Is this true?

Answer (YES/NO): NO